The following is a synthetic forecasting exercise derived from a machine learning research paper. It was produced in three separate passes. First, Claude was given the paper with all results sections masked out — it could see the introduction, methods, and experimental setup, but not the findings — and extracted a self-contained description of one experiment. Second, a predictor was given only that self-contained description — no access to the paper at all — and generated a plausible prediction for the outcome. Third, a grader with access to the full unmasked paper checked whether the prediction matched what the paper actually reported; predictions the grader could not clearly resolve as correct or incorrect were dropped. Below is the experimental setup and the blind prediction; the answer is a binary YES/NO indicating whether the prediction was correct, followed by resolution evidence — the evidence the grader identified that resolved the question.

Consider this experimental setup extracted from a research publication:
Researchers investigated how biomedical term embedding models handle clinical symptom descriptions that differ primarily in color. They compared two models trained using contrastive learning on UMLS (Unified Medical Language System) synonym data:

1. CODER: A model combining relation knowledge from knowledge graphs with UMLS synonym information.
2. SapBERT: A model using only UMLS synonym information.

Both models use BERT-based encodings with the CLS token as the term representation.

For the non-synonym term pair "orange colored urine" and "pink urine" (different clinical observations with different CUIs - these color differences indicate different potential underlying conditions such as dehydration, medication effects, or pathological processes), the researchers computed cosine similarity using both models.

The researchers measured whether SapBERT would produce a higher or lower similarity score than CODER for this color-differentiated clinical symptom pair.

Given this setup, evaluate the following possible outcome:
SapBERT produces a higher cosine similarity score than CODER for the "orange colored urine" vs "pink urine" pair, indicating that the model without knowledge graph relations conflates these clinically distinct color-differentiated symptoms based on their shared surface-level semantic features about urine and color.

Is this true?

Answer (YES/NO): YES